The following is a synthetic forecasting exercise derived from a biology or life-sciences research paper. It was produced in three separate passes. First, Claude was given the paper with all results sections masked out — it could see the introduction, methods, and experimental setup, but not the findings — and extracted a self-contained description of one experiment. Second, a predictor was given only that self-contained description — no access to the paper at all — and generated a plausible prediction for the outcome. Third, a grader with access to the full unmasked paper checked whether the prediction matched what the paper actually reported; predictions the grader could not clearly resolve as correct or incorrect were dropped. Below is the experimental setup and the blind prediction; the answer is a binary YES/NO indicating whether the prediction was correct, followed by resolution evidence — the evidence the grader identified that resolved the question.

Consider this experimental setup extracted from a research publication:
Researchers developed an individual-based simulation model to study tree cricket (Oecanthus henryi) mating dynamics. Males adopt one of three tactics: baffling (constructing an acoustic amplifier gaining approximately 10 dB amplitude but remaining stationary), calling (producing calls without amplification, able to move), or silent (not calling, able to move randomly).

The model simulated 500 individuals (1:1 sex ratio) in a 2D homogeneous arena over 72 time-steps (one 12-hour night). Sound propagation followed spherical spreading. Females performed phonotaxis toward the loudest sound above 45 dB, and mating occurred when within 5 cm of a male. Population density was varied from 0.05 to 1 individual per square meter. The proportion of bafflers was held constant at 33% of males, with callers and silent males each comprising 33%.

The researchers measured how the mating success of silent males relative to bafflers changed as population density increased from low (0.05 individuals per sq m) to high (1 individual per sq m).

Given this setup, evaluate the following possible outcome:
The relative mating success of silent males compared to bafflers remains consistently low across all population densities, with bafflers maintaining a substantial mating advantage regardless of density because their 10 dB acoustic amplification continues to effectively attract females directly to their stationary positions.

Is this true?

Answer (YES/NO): NO